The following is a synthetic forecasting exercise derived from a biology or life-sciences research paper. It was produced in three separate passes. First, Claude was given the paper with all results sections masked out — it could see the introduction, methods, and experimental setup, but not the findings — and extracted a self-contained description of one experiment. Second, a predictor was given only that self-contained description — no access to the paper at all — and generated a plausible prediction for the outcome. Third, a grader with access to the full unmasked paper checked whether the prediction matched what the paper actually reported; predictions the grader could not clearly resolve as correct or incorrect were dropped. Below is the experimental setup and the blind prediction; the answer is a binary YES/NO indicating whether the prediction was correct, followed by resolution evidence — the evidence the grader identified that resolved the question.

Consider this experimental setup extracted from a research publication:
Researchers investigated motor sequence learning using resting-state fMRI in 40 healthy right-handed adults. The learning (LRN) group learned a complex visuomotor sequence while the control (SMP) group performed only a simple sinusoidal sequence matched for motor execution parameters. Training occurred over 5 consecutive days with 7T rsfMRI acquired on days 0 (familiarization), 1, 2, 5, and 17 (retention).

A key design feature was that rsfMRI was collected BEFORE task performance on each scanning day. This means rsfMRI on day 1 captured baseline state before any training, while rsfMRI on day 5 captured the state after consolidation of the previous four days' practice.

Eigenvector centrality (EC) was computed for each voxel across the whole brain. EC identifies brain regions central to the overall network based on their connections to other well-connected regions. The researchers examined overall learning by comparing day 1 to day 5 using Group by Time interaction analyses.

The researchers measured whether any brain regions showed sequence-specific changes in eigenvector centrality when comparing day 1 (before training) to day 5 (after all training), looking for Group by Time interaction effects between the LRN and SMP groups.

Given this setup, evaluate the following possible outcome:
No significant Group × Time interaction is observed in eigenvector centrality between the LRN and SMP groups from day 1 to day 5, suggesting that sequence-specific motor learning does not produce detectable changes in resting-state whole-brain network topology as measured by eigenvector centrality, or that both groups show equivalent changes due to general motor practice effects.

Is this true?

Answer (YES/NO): NO